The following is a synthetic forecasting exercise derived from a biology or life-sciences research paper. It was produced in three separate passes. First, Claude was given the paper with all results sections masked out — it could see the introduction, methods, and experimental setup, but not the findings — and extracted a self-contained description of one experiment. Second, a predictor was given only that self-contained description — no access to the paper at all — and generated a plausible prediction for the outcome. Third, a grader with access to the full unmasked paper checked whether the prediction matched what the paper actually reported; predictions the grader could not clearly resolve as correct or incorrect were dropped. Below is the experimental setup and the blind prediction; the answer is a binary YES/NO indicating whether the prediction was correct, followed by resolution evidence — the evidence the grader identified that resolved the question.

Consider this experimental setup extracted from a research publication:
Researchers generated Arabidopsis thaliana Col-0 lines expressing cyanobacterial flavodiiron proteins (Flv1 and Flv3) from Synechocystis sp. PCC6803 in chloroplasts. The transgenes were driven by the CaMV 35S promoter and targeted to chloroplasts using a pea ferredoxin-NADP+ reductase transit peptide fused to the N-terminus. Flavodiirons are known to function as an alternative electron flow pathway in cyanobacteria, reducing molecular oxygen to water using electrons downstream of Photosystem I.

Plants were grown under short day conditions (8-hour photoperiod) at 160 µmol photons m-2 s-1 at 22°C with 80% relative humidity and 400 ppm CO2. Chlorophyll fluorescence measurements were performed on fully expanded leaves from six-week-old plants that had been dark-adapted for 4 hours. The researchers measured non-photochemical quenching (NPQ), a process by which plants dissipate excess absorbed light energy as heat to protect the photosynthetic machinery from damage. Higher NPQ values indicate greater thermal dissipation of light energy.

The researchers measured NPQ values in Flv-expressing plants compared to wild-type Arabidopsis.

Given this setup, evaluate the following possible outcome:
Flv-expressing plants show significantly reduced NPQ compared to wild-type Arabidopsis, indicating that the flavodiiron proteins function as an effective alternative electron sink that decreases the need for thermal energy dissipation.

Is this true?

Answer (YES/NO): NO